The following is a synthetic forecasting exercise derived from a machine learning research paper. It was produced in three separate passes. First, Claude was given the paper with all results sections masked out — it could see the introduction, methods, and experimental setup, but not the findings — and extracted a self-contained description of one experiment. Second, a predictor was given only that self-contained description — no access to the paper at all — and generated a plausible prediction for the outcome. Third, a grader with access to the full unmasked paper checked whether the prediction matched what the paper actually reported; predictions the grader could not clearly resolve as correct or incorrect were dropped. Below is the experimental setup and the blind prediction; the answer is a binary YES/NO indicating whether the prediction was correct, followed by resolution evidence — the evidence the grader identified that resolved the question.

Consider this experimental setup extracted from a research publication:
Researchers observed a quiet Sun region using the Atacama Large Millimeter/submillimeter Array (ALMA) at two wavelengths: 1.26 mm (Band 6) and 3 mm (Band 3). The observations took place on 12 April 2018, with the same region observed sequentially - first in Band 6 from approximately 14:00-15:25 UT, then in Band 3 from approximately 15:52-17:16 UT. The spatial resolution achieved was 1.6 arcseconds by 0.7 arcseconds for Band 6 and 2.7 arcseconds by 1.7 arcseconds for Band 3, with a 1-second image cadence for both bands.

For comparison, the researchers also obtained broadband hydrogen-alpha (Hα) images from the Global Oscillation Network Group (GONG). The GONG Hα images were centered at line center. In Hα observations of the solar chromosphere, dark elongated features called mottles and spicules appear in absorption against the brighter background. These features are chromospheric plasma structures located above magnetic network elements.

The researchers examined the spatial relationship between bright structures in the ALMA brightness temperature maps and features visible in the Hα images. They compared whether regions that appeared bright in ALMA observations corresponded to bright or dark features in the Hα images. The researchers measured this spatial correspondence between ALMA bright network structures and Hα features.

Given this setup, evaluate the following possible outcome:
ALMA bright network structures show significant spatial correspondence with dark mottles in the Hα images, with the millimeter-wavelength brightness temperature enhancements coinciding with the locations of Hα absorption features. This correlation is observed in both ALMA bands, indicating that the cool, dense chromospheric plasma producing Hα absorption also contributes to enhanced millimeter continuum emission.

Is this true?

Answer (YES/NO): NO